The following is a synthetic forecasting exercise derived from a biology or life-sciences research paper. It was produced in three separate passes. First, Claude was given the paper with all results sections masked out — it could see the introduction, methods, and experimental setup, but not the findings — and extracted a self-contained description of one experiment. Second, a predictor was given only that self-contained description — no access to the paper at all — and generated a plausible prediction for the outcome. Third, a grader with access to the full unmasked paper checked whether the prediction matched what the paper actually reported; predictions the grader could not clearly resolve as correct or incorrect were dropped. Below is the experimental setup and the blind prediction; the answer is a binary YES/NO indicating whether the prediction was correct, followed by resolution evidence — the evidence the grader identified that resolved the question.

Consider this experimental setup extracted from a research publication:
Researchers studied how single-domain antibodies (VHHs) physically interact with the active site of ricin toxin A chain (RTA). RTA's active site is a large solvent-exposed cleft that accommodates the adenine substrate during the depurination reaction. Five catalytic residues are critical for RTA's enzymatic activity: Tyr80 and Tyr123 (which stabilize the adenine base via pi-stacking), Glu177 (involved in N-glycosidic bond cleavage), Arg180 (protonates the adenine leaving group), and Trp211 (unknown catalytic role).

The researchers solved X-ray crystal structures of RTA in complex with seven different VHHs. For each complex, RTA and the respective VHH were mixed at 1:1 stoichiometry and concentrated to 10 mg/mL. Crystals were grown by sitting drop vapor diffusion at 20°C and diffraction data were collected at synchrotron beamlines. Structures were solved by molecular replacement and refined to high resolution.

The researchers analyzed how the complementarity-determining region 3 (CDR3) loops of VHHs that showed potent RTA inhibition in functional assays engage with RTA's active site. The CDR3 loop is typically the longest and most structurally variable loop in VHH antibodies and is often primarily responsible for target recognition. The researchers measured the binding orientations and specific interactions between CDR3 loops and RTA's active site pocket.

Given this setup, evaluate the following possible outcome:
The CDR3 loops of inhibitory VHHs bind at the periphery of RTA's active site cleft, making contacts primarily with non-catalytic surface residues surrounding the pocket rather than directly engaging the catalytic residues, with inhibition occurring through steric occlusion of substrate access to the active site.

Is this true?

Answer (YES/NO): YES